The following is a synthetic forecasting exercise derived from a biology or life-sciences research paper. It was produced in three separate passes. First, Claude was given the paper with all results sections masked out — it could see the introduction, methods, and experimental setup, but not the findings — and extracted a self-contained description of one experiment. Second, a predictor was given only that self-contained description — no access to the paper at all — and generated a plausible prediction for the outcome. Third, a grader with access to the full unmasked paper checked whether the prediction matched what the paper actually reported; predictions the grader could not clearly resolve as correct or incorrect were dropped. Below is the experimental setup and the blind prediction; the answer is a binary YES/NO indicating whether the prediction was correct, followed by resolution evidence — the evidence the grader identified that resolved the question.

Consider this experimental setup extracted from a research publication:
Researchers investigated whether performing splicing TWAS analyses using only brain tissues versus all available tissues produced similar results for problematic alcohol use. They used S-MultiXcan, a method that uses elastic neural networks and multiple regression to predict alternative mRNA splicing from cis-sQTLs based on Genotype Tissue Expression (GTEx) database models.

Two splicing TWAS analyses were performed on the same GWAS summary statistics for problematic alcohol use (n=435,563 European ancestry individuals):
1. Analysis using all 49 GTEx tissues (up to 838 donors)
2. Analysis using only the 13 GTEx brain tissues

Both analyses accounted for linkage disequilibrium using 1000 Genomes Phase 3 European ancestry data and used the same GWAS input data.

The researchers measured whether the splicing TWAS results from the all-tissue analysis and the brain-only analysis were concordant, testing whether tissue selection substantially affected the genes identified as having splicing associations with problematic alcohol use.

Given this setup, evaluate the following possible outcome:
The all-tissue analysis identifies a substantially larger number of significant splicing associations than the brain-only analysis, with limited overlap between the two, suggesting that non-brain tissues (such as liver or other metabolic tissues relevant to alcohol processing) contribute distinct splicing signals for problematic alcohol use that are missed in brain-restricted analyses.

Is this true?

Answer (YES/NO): NO